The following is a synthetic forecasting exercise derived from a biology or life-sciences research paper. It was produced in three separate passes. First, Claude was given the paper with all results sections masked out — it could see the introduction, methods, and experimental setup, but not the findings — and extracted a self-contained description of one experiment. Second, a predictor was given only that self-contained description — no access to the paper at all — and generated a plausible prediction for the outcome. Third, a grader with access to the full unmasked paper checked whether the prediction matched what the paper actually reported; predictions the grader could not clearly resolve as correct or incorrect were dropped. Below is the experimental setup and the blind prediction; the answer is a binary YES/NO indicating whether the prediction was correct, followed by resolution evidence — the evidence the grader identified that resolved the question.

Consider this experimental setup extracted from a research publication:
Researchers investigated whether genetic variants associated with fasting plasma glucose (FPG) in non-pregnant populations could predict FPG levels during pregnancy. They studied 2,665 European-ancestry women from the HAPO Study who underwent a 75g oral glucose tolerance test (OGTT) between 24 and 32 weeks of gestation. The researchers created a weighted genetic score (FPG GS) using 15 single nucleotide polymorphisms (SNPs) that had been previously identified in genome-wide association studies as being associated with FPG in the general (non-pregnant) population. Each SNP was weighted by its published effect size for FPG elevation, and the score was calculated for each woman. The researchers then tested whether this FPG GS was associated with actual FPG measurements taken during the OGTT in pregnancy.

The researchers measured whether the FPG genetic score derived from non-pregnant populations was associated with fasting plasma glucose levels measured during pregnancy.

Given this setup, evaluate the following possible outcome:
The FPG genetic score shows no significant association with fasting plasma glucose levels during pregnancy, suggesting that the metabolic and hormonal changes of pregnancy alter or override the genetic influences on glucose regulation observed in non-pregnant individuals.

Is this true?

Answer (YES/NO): NO